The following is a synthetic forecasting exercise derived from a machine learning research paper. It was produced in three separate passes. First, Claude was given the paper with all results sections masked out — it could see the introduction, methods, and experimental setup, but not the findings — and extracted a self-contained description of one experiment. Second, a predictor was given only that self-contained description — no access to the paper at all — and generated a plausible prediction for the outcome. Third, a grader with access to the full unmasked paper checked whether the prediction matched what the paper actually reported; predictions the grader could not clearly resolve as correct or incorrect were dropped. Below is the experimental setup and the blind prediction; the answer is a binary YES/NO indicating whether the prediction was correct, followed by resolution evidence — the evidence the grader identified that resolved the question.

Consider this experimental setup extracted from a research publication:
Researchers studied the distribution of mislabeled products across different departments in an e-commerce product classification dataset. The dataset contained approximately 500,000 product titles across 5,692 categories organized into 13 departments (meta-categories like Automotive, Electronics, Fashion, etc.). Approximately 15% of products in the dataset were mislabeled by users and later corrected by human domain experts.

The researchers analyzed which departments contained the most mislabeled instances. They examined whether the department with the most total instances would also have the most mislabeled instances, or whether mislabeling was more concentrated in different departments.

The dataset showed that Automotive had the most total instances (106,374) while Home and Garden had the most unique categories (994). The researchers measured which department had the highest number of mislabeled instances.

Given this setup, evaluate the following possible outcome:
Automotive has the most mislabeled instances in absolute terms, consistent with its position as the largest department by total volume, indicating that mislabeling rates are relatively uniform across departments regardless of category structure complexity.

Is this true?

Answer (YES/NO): NO